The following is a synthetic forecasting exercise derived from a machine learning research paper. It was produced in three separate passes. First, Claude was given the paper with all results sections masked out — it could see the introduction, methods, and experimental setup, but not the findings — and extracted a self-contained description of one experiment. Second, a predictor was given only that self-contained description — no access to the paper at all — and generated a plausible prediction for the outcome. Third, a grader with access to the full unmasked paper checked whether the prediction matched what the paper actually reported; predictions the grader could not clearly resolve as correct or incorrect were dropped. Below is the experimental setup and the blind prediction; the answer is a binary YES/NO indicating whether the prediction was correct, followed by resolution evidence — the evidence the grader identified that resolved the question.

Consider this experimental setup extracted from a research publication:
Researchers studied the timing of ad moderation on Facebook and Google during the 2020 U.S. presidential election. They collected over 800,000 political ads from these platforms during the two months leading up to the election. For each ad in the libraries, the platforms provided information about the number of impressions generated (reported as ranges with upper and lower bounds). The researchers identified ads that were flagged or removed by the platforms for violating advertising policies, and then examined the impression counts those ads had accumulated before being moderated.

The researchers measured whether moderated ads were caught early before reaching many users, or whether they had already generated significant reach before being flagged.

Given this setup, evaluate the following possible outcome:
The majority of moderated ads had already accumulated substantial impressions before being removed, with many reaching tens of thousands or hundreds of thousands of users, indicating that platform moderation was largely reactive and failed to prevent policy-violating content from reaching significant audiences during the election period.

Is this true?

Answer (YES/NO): YES